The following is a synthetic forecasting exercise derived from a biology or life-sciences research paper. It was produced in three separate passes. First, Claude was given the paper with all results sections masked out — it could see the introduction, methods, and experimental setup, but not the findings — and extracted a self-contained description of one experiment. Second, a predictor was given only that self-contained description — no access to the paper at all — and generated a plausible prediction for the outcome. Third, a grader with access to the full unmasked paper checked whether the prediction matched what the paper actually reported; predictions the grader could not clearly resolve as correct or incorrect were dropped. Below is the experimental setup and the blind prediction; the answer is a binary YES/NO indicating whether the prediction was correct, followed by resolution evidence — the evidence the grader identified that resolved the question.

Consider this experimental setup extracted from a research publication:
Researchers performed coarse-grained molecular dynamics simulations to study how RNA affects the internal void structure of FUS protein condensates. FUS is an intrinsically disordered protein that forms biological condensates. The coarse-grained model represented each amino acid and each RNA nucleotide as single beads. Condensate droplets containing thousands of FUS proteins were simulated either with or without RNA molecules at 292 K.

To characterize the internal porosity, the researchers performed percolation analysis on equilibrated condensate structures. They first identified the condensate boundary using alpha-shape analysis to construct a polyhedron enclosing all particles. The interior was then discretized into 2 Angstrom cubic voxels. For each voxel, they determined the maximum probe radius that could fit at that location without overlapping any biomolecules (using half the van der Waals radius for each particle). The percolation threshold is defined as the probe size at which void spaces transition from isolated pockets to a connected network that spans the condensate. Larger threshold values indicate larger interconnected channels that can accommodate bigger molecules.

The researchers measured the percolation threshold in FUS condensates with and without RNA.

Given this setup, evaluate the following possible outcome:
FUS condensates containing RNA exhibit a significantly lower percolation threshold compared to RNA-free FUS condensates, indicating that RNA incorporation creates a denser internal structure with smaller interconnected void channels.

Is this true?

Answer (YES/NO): YES